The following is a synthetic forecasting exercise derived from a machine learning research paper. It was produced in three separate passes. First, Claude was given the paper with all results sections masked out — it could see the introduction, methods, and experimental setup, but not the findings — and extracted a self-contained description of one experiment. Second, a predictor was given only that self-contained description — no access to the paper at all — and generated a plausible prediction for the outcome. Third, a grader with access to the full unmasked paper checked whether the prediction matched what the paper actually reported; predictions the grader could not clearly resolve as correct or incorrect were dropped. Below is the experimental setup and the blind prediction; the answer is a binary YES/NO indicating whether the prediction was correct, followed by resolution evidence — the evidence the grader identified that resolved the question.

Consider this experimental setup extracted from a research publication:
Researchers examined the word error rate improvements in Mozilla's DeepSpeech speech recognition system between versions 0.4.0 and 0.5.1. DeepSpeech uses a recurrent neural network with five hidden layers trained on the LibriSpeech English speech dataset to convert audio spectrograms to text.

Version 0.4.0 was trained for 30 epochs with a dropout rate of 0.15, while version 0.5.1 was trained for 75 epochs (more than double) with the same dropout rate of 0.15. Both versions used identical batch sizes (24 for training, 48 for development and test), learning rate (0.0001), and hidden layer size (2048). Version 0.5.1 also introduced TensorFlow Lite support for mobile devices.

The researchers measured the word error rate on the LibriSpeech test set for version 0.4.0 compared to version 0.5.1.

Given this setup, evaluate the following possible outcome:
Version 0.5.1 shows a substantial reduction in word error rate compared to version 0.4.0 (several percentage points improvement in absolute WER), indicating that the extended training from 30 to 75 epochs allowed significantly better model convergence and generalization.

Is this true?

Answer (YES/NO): NO